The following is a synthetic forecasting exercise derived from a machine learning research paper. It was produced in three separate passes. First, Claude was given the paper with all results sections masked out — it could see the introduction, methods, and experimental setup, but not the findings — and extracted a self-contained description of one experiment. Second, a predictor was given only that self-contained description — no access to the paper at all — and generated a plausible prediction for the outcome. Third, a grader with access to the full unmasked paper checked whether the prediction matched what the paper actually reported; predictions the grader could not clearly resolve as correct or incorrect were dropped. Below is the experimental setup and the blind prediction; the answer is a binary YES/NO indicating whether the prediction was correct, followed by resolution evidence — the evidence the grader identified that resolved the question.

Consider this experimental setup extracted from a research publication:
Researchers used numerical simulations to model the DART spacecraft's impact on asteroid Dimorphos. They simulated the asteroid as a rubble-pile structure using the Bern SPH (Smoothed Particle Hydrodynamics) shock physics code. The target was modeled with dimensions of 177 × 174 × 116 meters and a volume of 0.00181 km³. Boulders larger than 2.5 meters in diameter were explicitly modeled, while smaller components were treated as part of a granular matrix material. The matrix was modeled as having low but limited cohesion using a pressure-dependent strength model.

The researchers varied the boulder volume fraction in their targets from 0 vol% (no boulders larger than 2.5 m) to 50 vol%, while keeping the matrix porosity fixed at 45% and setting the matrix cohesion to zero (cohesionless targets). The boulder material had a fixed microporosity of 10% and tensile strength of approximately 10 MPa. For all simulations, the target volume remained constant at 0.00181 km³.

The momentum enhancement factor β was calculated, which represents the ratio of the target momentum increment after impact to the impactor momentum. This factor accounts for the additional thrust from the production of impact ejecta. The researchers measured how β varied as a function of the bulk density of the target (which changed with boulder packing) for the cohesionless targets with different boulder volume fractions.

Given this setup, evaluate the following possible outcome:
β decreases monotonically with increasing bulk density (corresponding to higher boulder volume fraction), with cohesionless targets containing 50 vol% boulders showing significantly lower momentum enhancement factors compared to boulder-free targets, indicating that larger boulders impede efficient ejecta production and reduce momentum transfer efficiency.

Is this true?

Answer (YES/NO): NO